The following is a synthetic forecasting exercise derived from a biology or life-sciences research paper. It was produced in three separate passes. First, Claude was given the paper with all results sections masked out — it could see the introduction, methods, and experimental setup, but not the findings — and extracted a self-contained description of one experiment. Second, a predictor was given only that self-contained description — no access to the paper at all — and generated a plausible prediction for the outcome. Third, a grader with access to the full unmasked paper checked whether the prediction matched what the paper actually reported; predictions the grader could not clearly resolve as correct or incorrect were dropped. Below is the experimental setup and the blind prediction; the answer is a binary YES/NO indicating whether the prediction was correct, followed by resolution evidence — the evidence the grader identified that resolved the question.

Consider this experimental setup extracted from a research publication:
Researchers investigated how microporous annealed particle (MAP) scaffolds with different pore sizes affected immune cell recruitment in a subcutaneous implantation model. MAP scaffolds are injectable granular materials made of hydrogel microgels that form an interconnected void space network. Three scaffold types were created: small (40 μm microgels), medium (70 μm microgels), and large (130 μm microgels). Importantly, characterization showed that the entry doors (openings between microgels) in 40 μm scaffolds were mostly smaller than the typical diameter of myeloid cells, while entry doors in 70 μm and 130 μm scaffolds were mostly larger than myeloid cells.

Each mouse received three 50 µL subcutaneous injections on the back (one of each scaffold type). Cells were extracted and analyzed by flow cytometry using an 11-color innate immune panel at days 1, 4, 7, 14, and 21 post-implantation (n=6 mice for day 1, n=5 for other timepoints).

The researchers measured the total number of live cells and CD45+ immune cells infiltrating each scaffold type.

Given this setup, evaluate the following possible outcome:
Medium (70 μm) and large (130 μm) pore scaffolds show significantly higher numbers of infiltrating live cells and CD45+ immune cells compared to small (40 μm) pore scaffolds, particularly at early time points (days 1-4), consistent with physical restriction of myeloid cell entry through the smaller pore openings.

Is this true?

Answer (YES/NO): NO